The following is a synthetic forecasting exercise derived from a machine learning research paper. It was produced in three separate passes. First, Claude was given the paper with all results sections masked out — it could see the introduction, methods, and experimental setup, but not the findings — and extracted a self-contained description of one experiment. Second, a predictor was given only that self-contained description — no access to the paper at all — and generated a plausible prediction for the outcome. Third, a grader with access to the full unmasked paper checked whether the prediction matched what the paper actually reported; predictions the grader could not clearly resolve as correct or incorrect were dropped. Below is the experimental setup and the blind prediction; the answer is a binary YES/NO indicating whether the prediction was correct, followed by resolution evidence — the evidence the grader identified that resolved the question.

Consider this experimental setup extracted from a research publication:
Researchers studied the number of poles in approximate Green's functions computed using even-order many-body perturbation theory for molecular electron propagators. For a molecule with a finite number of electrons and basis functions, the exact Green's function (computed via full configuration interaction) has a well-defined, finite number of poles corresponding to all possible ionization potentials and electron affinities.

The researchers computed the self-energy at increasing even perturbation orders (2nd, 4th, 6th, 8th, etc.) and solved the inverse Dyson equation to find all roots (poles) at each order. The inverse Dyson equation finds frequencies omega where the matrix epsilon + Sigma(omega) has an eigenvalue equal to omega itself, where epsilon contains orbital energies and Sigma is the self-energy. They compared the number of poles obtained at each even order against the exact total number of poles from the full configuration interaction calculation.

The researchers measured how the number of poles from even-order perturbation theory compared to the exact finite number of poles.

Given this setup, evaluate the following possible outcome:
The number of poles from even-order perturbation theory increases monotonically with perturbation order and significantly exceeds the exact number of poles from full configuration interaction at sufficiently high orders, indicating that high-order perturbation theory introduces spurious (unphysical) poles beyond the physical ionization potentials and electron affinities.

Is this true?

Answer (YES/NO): YES